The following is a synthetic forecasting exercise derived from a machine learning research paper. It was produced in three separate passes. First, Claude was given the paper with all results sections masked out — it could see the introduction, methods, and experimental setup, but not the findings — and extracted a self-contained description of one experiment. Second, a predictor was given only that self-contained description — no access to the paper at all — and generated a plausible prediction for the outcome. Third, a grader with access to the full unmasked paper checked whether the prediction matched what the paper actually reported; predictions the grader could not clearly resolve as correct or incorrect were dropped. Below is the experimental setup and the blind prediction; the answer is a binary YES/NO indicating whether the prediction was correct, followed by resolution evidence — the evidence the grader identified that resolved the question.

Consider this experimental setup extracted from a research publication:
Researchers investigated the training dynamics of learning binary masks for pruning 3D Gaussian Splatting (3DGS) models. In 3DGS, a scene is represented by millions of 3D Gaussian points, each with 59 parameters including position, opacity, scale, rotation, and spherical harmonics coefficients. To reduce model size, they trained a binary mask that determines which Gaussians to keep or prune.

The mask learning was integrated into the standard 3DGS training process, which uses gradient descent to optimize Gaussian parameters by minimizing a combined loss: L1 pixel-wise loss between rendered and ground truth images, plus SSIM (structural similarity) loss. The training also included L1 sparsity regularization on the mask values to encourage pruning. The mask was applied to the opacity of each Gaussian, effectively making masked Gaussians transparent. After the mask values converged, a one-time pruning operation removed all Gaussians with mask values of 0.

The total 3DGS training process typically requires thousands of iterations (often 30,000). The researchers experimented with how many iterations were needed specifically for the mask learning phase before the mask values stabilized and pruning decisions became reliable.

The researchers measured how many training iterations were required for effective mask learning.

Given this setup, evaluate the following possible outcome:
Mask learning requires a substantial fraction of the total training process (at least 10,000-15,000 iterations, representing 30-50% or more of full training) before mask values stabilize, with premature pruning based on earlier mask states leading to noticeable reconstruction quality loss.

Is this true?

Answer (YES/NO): NO